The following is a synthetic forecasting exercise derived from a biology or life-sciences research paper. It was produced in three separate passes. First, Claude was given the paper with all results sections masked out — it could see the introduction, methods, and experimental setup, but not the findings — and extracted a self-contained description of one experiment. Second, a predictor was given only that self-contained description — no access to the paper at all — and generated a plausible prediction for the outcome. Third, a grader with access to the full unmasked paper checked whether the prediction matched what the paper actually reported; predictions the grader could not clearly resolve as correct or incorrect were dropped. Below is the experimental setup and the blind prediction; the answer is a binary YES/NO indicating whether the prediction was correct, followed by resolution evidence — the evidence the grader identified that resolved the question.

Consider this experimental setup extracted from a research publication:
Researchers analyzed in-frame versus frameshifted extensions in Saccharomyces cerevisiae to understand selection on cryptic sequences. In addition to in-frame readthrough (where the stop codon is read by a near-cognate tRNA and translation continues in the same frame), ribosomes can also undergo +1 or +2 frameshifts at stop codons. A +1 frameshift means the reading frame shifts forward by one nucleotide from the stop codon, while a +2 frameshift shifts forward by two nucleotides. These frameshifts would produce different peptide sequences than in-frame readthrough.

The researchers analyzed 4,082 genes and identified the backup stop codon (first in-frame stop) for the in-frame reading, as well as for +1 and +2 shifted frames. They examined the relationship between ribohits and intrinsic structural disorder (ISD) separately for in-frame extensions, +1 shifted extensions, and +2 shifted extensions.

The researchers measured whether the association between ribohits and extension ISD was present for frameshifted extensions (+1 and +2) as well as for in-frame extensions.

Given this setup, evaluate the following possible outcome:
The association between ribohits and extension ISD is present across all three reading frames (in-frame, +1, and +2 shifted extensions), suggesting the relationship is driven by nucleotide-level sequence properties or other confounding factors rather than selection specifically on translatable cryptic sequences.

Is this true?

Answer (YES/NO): NO